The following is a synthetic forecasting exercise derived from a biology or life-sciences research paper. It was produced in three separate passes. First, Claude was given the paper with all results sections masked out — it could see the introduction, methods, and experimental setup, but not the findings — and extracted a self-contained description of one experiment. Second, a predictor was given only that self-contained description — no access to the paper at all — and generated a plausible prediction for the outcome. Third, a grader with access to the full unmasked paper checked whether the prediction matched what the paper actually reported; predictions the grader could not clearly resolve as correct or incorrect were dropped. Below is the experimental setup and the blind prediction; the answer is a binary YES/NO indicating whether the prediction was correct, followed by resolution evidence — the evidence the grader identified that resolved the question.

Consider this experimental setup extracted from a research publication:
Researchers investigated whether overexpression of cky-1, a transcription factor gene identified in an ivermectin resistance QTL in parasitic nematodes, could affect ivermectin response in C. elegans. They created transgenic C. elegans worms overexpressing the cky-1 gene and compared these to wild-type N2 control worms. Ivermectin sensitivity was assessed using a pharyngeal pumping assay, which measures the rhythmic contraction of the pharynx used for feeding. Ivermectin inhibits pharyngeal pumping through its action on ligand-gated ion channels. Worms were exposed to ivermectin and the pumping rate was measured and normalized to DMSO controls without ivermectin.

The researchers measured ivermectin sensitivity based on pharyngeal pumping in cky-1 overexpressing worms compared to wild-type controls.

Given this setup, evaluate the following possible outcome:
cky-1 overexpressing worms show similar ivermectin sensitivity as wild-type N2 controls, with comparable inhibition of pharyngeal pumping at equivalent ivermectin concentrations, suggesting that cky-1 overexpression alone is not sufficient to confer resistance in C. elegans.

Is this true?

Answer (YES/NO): NO